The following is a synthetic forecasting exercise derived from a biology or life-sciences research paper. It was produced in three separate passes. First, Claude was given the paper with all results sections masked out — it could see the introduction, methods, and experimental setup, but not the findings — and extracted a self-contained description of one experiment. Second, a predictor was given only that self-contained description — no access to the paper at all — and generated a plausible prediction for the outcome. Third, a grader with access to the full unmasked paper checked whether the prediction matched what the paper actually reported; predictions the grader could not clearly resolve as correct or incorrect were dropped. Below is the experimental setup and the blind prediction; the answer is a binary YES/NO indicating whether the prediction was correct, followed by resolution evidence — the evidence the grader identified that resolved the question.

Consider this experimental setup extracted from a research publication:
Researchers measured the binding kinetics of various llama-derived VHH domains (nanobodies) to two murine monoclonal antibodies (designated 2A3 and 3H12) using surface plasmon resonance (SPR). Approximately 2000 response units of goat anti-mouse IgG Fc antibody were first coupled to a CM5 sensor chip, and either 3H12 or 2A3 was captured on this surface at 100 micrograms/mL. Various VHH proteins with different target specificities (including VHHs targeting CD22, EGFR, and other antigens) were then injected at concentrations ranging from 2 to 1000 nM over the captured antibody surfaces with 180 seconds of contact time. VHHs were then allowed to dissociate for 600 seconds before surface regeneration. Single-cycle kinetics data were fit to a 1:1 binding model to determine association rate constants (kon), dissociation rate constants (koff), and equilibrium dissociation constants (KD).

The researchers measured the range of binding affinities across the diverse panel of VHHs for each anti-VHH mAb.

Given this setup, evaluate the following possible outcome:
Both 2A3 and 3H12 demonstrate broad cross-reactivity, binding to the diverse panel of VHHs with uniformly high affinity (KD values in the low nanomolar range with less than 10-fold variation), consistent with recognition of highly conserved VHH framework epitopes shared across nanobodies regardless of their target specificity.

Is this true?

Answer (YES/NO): NO